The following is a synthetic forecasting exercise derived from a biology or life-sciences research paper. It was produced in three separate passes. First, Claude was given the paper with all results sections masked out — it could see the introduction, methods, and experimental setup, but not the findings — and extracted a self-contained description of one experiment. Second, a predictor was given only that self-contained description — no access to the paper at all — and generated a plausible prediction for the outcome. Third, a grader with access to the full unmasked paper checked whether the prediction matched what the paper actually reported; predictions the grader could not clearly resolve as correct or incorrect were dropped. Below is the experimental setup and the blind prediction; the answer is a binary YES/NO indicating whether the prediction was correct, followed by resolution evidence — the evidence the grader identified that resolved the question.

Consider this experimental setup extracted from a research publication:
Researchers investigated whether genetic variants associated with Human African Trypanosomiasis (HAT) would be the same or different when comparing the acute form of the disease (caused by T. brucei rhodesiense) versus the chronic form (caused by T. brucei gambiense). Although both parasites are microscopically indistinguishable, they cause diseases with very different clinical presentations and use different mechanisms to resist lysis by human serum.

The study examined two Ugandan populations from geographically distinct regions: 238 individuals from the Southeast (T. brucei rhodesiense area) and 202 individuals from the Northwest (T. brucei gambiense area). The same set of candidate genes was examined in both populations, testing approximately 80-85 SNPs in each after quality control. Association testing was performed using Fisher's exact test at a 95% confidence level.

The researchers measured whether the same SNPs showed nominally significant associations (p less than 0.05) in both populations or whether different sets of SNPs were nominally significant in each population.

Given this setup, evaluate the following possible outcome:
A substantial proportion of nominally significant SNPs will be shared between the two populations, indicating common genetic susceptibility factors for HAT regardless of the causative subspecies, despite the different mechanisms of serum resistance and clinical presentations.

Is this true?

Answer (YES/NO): NO